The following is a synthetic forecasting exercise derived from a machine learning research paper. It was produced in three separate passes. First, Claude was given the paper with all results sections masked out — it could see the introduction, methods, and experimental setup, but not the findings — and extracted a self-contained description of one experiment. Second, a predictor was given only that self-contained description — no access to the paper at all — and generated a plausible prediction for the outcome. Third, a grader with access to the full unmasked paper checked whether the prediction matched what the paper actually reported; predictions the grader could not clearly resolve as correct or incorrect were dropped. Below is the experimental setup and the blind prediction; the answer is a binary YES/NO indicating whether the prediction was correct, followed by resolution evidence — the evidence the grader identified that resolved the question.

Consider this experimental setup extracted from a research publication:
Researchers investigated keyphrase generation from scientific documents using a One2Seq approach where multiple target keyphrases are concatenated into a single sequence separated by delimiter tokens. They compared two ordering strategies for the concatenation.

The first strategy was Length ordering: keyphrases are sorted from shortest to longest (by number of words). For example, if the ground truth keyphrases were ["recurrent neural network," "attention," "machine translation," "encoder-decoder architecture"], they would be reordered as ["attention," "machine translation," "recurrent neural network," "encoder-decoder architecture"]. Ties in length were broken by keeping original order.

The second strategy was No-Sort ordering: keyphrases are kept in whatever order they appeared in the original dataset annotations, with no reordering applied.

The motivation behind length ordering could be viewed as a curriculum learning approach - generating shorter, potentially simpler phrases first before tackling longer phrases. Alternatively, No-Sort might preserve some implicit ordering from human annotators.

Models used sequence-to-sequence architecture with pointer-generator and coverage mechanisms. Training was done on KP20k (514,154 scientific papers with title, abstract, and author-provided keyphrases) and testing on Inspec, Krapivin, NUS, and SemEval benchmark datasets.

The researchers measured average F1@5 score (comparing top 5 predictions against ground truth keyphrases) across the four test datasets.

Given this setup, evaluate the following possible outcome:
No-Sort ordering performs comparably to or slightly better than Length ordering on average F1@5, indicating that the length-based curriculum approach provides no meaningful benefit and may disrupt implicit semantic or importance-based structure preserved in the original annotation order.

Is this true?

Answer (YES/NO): YES